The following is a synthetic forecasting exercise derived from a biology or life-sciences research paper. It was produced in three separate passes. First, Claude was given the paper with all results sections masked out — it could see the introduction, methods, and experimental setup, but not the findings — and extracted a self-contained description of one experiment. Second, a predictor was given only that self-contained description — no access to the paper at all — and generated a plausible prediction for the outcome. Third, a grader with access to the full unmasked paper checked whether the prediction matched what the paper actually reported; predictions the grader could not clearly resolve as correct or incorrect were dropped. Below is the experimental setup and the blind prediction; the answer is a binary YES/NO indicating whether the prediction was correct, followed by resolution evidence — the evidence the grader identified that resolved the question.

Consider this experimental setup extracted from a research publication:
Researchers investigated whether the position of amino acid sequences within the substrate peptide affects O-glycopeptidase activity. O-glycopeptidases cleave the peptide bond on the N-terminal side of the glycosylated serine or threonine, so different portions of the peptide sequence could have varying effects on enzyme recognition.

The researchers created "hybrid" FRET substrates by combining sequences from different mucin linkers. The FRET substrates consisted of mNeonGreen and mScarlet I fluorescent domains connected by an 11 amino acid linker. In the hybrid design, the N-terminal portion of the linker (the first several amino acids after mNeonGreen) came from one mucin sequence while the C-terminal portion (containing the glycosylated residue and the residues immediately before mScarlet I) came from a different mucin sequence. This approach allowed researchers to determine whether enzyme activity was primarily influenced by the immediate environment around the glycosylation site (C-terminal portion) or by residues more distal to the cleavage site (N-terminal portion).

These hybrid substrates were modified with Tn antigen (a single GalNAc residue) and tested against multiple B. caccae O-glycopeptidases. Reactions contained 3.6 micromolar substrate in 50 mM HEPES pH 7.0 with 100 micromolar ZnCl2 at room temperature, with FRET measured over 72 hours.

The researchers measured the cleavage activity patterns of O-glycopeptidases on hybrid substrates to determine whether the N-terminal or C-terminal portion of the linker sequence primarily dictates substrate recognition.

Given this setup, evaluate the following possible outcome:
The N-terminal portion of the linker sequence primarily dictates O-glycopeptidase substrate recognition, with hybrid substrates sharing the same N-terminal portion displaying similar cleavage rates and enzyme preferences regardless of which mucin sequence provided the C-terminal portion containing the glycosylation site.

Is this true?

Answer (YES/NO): NO